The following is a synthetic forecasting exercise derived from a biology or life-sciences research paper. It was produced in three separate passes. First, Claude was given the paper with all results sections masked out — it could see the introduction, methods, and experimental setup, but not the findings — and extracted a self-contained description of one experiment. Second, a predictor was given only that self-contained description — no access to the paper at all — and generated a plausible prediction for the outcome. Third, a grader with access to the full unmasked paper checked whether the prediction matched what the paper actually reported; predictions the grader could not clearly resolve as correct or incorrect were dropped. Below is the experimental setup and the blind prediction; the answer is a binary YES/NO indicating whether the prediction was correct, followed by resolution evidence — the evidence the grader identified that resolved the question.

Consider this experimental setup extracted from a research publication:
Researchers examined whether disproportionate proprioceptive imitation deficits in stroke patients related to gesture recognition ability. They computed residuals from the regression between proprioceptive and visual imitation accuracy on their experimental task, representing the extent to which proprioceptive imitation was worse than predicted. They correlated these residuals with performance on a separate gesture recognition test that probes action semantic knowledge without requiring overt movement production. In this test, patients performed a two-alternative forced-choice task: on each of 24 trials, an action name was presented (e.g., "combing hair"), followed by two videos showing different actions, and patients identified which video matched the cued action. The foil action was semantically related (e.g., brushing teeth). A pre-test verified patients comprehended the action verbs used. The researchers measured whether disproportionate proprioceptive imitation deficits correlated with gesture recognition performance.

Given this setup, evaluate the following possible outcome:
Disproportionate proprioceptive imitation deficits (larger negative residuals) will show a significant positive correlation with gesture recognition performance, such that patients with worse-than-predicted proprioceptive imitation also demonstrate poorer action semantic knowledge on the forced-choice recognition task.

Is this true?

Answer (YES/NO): NO